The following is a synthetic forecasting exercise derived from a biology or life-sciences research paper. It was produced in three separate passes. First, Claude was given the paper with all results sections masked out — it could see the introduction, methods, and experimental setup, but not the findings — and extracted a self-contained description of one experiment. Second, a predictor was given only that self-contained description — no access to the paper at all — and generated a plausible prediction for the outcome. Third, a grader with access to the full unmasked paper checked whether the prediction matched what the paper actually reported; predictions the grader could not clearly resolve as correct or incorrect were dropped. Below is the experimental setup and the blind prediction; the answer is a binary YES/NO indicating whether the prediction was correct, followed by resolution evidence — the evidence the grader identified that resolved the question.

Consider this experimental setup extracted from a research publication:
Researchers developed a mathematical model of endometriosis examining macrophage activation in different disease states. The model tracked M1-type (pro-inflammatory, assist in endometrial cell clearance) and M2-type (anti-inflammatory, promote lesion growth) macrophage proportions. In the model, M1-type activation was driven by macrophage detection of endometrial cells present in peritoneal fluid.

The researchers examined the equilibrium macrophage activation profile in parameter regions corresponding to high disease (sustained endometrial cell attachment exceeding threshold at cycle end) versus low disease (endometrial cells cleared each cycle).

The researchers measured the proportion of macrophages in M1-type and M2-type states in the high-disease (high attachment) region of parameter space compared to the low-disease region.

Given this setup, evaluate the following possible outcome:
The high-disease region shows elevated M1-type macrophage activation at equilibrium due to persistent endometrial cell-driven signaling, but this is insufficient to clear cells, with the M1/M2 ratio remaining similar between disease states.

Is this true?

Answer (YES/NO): NO